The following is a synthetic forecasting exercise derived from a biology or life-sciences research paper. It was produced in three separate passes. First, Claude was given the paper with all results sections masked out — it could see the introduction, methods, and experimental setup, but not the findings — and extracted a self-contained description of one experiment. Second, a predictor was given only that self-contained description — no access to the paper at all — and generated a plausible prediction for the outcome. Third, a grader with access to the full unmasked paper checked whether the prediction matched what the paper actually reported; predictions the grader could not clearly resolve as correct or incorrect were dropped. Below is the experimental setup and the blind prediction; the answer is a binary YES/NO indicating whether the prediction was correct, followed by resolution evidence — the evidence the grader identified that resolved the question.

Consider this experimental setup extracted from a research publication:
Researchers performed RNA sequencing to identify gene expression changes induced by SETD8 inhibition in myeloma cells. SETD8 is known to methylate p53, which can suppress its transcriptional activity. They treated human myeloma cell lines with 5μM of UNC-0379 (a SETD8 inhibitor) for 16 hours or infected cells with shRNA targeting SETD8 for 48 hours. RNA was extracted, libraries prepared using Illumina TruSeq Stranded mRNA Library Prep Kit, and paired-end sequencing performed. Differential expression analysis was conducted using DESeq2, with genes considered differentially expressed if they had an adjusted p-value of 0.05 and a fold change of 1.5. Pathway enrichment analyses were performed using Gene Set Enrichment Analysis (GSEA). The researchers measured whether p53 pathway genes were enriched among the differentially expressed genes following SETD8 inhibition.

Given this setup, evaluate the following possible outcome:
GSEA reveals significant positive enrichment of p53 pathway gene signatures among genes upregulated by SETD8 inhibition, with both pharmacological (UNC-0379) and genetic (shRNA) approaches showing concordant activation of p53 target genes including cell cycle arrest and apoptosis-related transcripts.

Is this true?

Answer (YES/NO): YES